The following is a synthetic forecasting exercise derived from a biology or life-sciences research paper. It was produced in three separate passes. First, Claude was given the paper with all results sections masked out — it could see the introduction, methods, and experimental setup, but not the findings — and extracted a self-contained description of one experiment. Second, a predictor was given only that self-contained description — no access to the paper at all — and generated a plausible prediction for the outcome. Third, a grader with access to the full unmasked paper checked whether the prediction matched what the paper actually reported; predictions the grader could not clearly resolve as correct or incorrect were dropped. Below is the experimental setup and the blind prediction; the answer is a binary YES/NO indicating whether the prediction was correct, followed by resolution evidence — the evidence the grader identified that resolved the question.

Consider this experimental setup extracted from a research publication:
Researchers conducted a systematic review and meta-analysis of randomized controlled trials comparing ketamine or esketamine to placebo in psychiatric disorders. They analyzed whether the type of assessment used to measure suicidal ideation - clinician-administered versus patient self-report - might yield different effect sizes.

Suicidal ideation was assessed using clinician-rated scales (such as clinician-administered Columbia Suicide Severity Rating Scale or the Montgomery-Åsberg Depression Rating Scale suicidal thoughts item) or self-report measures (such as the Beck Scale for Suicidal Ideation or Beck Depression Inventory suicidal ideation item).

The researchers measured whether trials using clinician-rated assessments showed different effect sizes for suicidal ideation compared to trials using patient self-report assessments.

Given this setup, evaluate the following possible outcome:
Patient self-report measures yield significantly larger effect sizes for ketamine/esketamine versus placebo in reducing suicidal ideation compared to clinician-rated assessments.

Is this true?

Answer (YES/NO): NO